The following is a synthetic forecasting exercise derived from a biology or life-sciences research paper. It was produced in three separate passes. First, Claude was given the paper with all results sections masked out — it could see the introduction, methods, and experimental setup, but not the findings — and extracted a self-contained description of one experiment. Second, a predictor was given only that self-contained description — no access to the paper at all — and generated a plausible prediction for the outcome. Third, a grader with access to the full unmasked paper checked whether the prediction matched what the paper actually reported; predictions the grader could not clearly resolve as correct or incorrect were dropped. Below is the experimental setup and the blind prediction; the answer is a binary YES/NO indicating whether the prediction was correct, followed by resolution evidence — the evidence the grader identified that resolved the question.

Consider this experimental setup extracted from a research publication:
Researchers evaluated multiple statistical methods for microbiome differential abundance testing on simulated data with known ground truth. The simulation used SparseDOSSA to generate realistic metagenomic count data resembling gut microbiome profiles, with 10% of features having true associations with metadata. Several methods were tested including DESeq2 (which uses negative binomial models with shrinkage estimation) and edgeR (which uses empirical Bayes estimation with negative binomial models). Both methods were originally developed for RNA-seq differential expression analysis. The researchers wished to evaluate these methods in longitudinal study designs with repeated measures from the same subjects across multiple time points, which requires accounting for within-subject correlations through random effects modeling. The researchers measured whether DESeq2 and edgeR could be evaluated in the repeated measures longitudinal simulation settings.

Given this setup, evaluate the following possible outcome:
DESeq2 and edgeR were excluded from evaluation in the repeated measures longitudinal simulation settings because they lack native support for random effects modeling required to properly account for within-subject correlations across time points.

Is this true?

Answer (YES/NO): YES